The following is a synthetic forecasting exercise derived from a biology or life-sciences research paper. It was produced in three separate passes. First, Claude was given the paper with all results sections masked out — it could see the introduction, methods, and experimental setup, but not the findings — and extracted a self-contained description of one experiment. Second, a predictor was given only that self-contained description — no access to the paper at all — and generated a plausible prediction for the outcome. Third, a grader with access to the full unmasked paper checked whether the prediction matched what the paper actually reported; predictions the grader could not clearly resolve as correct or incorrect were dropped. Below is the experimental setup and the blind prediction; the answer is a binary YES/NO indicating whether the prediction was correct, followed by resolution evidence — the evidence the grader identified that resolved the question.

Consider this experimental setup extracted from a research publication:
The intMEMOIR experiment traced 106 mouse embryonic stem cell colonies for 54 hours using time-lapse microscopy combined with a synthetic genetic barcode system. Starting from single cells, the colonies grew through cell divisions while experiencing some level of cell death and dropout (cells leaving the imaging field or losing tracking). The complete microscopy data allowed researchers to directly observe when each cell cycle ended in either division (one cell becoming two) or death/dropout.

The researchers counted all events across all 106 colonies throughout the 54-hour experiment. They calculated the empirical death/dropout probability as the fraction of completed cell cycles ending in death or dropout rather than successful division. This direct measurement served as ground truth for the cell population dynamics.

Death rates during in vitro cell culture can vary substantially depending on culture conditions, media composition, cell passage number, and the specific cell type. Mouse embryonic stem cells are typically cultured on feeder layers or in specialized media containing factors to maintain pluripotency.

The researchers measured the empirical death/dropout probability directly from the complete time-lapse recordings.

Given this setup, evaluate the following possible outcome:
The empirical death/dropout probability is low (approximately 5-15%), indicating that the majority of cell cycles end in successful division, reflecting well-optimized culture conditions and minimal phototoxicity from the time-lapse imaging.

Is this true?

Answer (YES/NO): YES